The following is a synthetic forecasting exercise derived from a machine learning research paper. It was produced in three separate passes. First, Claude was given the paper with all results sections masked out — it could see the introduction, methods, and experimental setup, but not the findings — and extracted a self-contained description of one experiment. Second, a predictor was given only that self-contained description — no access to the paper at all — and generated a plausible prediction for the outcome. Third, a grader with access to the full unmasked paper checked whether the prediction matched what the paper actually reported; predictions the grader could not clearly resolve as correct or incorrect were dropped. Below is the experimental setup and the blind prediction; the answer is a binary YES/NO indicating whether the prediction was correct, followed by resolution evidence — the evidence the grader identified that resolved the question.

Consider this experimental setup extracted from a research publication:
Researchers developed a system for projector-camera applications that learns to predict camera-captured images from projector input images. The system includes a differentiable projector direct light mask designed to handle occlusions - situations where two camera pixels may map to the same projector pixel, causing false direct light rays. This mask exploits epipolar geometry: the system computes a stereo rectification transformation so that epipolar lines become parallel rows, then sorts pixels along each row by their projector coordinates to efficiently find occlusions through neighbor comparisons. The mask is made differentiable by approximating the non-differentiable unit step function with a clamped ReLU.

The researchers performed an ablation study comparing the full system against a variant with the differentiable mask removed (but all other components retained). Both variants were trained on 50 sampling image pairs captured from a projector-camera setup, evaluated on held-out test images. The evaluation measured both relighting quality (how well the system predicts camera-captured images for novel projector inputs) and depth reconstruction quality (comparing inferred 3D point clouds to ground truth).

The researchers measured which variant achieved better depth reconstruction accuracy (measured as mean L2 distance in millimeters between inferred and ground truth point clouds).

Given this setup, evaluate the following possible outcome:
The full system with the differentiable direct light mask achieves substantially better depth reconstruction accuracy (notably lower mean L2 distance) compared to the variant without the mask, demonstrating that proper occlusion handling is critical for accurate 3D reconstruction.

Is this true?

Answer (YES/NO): YES